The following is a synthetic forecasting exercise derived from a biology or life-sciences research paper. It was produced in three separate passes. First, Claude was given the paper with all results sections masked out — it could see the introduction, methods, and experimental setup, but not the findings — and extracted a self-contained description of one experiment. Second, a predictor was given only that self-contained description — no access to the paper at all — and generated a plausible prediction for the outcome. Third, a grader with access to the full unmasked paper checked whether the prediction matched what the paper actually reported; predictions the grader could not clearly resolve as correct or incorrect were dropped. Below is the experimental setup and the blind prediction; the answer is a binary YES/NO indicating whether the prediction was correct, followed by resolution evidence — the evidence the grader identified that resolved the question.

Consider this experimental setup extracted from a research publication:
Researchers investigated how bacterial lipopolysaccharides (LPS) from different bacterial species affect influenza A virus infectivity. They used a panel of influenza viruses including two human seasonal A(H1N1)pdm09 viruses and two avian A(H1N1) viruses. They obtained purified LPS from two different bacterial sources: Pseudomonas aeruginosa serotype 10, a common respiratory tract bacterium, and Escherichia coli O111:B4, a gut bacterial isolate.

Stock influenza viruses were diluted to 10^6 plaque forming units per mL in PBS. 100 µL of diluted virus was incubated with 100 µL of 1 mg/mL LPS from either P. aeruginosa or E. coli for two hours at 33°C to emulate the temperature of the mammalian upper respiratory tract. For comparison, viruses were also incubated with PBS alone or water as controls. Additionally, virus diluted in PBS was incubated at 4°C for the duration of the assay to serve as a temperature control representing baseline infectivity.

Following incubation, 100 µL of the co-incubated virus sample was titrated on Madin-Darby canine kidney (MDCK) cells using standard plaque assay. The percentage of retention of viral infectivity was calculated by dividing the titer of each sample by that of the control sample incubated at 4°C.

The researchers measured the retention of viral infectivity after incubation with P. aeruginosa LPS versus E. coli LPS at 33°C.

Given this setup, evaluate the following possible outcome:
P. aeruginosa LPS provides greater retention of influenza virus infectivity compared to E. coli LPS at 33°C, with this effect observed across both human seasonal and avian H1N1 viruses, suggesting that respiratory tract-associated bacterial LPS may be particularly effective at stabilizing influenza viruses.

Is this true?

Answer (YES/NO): NO